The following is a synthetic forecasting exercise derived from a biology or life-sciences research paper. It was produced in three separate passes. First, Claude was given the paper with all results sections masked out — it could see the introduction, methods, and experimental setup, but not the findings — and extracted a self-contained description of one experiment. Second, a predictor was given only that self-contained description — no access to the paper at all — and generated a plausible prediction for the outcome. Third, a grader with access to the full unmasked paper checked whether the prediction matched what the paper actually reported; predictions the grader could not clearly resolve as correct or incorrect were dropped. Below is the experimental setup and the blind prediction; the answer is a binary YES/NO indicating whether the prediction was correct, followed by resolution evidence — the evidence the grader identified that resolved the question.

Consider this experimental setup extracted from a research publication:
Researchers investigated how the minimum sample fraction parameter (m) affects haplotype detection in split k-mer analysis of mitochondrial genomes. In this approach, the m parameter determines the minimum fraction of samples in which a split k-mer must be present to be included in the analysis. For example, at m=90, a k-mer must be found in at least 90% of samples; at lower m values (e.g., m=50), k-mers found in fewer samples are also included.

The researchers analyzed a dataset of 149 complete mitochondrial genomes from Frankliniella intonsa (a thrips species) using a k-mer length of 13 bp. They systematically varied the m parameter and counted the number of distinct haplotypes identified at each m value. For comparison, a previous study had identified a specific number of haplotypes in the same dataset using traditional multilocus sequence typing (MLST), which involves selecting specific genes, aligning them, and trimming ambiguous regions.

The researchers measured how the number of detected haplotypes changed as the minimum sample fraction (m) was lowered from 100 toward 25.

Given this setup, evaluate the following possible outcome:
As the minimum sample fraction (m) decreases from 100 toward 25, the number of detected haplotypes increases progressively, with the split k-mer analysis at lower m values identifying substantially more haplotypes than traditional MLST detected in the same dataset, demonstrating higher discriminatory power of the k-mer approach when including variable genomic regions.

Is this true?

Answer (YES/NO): NO